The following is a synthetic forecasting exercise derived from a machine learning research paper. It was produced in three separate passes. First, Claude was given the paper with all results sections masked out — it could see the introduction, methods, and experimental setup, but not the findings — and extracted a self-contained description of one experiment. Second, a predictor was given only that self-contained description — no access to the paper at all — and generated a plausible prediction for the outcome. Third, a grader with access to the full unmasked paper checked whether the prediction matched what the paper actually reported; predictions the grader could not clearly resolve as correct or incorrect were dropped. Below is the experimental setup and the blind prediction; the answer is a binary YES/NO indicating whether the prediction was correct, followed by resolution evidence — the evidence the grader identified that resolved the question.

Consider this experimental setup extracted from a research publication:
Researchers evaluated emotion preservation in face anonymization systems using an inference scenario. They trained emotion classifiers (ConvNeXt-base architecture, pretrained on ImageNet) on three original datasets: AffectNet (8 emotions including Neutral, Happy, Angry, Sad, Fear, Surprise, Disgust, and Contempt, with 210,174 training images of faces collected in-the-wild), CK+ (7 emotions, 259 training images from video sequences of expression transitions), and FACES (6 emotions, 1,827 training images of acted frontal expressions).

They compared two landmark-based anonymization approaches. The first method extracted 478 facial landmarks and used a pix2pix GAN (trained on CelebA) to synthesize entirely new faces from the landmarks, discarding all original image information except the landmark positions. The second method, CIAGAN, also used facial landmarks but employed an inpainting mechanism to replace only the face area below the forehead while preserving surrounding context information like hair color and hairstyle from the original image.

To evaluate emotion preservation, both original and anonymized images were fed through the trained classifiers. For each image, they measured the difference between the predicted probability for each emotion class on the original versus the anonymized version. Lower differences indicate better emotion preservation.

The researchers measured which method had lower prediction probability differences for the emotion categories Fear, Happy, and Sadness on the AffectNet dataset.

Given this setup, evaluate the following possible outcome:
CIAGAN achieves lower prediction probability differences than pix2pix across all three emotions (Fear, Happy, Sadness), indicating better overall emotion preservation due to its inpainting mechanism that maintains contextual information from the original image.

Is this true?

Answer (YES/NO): YES